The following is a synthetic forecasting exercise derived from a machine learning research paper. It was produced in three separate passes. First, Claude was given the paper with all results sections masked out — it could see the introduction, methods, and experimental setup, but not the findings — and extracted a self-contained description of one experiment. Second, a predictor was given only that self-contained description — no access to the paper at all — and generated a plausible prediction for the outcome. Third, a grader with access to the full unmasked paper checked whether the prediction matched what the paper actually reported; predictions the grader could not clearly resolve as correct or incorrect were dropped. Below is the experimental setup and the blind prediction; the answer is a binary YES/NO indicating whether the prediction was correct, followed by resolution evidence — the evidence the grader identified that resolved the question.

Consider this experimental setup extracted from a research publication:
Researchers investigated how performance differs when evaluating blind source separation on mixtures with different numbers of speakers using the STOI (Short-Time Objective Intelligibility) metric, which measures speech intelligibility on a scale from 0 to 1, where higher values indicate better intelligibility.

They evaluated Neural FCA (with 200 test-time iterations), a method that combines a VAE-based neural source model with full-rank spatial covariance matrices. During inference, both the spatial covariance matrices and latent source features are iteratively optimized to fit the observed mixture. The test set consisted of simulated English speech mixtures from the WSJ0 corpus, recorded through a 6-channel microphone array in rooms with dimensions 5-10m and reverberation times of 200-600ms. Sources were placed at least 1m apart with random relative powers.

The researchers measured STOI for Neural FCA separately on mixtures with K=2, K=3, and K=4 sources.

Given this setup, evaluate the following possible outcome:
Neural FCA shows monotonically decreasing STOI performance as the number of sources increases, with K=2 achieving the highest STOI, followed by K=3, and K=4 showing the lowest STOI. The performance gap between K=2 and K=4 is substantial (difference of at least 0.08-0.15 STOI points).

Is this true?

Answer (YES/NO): YES